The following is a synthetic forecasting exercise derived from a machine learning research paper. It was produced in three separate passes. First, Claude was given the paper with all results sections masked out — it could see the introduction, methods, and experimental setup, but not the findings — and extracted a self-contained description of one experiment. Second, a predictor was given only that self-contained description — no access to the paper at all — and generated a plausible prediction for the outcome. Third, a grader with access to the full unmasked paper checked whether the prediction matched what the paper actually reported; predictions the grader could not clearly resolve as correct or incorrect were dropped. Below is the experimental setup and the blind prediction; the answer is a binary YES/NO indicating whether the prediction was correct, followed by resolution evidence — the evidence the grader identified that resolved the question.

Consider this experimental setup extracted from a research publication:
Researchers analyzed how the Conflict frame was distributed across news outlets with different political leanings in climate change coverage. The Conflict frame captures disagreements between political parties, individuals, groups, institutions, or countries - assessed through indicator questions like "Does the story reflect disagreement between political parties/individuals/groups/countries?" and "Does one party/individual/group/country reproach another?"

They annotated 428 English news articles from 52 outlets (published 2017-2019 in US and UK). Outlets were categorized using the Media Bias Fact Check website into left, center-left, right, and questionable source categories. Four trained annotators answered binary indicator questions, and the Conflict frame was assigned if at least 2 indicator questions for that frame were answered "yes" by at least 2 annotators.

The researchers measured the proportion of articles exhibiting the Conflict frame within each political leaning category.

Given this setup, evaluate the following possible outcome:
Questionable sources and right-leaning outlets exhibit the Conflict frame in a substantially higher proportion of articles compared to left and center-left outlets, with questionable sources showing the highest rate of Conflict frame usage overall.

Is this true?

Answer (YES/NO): NO